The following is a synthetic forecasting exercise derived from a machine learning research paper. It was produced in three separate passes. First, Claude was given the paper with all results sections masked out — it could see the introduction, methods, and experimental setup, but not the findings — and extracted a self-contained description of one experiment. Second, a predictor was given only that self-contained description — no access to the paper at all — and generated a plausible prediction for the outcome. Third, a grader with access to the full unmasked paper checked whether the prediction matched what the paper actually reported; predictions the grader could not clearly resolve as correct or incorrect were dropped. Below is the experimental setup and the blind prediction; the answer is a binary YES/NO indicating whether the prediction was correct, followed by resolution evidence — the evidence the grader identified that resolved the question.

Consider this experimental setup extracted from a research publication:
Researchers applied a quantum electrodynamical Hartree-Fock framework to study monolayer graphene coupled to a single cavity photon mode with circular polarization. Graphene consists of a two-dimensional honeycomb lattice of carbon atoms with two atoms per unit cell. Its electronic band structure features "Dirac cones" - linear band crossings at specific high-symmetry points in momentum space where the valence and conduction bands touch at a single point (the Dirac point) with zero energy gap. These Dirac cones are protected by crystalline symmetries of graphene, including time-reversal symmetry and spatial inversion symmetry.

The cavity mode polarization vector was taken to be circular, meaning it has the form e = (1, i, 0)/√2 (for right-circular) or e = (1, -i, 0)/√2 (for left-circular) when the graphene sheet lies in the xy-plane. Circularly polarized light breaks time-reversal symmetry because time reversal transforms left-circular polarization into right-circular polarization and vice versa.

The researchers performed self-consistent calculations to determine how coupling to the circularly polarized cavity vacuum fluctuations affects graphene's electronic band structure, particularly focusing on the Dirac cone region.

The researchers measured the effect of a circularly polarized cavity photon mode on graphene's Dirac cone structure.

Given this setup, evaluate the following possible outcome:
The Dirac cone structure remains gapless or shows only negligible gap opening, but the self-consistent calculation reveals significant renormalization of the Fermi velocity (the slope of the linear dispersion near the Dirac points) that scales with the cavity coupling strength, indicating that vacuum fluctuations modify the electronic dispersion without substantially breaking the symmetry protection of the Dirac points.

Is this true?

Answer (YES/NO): NO